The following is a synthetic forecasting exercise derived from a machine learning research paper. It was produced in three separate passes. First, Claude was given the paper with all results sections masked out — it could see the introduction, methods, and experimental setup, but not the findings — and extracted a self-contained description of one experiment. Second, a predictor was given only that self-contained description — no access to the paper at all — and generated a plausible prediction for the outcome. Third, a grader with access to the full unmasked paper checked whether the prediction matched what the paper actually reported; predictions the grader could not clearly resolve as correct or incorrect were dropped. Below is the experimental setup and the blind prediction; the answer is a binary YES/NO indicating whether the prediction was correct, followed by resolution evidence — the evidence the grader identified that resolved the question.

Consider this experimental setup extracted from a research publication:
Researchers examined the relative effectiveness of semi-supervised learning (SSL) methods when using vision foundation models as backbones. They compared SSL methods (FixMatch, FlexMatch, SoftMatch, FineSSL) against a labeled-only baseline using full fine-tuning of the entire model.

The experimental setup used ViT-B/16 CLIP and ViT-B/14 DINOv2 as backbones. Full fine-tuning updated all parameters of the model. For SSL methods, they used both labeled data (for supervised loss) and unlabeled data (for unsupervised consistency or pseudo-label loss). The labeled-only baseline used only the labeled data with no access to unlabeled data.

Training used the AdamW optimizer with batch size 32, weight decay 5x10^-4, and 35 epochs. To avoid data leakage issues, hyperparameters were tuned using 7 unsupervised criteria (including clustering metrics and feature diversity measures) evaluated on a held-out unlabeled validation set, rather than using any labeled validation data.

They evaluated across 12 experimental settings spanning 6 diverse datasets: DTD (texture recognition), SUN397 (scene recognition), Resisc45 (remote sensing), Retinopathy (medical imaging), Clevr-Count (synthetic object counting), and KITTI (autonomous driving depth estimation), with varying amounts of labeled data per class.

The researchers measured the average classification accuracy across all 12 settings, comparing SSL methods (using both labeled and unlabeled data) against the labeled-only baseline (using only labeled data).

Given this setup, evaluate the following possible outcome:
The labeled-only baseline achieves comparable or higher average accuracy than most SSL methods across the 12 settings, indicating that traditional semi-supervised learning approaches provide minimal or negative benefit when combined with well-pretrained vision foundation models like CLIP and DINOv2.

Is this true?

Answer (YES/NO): YES